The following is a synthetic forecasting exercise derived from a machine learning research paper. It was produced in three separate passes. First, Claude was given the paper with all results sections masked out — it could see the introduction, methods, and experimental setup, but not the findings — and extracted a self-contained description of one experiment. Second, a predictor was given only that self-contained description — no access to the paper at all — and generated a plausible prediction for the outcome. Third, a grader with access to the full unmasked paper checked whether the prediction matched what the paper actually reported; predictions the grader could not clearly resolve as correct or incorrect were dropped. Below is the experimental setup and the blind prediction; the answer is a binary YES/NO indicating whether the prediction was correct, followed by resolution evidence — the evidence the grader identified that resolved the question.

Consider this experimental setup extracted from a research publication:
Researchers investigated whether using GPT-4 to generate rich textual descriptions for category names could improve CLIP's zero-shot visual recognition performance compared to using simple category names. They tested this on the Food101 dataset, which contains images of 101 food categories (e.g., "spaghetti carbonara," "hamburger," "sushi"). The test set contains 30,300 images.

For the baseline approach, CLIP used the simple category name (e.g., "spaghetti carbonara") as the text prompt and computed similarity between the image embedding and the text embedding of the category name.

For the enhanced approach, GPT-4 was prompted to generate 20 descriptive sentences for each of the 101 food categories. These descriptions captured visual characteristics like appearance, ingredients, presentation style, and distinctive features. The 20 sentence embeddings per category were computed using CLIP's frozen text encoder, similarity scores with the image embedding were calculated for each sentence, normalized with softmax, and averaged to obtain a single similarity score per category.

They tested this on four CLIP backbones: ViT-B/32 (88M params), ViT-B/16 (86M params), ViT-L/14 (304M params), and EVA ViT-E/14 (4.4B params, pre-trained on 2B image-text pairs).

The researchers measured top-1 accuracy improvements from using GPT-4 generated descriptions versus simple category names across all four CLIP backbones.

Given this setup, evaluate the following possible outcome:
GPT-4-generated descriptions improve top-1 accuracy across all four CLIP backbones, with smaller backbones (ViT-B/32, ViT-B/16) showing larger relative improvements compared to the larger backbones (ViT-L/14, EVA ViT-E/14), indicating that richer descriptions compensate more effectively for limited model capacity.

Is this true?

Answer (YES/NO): NO